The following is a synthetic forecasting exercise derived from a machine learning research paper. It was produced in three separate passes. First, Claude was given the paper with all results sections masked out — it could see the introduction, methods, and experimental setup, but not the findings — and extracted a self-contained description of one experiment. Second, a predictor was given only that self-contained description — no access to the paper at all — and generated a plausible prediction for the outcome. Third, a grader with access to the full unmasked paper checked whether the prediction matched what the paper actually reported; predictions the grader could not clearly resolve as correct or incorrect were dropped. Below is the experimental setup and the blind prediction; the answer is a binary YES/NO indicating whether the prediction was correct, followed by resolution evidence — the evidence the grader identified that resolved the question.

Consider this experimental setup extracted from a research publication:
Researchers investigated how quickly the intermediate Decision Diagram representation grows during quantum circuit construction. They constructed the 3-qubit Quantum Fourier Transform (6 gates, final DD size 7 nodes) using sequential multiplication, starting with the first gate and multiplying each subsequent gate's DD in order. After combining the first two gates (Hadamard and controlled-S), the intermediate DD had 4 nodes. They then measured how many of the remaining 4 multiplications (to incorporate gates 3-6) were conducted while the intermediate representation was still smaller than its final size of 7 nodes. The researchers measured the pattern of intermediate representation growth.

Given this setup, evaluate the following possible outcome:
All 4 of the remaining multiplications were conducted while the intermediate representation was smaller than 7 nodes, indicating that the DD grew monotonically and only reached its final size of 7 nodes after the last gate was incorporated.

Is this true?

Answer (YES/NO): NO